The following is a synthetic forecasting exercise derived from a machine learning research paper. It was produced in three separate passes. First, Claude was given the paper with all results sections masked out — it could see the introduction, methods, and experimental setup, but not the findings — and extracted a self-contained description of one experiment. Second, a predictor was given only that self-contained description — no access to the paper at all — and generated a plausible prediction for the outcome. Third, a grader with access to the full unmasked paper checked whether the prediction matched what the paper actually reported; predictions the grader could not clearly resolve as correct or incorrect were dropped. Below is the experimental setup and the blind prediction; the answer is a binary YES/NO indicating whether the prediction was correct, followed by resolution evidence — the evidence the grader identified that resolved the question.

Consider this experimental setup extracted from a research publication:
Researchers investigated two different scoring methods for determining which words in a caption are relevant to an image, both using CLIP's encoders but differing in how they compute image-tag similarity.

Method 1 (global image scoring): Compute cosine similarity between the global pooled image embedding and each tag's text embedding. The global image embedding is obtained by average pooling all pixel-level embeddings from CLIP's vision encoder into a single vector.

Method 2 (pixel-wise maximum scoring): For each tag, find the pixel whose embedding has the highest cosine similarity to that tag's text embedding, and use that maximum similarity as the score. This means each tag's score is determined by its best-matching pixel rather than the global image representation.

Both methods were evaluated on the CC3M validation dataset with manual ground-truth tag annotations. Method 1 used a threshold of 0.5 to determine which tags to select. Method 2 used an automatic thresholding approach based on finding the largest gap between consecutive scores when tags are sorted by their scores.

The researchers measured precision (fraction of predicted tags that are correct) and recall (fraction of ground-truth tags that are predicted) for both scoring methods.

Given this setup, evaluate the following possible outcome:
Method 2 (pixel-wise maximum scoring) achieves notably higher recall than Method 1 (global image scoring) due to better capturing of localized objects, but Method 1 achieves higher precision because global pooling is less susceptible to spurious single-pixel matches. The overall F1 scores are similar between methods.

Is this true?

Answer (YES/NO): NO